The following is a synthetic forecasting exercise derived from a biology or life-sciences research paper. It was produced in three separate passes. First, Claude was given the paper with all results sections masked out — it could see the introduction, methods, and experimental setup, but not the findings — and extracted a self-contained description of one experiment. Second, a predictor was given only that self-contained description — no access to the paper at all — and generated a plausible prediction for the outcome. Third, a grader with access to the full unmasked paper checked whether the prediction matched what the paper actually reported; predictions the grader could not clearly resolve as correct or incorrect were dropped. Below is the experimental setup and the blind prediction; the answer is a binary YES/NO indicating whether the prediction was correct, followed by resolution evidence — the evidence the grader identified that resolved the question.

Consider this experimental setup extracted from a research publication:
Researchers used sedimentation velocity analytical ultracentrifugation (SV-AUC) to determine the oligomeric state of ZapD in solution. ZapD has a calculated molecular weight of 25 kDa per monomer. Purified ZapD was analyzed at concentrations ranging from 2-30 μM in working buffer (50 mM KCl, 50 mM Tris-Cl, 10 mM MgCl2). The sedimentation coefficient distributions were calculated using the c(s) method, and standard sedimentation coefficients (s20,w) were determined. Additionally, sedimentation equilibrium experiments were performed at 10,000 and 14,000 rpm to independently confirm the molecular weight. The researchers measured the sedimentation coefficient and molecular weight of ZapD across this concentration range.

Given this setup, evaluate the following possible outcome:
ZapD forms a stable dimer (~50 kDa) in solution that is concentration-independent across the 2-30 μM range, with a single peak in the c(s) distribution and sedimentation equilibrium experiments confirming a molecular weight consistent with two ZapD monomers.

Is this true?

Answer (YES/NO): YES